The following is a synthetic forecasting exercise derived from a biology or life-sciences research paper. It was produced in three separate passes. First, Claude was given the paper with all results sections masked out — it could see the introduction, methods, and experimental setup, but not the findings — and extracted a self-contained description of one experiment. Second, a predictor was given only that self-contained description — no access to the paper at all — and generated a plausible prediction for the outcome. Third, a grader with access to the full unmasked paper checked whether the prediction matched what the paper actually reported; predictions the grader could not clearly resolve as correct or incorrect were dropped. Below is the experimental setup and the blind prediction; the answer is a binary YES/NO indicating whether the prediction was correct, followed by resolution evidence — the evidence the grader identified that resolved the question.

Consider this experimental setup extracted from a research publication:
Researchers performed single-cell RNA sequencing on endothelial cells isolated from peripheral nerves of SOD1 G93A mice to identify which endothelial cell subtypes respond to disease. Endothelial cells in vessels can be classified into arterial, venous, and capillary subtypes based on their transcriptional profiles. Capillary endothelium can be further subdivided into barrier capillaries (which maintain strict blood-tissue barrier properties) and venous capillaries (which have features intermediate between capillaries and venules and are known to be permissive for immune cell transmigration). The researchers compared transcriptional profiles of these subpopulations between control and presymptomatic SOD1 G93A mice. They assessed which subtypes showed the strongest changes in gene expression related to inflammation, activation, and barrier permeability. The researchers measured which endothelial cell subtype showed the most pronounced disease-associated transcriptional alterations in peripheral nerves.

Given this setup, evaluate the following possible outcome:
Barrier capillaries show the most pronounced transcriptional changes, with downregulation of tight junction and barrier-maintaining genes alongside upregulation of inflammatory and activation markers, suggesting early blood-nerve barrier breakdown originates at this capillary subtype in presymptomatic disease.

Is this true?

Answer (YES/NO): NO